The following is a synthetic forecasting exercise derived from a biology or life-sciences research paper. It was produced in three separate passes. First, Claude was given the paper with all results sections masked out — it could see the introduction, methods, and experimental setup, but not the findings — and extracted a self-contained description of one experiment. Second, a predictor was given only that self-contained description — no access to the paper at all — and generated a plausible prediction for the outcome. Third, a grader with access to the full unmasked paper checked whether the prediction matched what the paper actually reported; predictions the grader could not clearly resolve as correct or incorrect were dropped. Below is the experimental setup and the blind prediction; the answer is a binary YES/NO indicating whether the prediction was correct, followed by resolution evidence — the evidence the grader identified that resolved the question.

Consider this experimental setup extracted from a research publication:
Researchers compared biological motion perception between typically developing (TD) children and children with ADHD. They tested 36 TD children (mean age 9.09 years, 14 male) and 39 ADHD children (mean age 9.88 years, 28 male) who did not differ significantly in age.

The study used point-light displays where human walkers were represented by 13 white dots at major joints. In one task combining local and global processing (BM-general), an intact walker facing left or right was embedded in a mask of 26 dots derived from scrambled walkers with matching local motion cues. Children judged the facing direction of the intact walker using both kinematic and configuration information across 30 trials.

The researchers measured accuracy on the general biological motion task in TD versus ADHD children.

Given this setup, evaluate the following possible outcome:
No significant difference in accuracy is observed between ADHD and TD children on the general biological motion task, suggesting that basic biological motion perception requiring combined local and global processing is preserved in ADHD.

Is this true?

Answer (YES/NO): NO